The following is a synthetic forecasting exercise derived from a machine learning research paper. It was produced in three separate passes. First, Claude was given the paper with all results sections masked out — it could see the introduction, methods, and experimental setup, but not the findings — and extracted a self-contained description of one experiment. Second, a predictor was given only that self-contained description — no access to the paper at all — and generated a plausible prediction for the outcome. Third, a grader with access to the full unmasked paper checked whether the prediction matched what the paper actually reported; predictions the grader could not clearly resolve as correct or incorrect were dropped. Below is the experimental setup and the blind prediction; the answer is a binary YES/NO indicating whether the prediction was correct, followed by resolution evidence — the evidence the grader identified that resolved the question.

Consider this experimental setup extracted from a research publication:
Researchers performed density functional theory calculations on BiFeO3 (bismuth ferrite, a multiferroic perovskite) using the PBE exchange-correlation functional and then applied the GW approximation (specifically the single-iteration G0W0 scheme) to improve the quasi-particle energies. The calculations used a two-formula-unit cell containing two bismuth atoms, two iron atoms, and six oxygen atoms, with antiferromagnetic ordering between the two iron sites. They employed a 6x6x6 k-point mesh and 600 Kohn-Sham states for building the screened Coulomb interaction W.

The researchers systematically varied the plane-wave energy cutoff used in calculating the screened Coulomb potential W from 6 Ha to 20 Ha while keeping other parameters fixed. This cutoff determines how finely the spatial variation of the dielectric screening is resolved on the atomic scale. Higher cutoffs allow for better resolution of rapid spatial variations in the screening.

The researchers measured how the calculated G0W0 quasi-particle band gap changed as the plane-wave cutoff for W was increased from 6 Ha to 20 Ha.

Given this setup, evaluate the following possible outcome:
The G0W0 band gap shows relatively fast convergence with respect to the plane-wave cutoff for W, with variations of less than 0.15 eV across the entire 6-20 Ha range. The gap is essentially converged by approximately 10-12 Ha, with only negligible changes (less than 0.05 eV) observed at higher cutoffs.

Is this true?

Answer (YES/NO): NO